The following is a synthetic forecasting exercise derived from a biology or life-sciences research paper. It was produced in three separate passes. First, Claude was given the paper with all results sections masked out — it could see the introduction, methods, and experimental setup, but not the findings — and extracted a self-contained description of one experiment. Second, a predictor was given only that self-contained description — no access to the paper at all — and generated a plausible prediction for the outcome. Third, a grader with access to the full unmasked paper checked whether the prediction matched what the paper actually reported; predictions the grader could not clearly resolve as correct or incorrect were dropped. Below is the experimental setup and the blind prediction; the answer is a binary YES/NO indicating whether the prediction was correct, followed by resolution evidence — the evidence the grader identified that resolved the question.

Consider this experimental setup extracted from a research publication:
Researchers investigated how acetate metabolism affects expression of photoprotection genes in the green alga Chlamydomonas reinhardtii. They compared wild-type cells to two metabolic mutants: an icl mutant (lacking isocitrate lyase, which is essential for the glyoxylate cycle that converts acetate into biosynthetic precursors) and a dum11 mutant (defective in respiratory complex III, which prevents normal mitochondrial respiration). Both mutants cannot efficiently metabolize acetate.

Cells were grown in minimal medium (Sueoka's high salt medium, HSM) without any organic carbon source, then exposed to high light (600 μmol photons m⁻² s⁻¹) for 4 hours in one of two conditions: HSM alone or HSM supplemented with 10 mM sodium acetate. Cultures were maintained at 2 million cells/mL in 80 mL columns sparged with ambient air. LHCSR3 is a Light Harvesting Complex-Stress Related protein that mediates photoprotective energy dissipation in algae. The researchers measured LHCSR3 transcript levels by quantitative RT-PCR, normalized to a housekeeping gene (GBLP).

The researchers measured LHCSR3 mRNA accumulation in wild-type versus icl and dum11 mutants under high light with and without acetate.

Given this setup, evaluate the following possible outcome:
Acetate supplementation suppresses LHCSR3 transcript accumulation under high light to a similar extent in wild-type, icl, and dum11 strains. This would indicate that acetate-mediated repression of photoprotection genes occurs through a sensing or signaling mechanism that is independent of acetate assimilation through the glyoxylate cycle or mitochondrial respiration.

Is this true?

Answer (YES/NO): NO